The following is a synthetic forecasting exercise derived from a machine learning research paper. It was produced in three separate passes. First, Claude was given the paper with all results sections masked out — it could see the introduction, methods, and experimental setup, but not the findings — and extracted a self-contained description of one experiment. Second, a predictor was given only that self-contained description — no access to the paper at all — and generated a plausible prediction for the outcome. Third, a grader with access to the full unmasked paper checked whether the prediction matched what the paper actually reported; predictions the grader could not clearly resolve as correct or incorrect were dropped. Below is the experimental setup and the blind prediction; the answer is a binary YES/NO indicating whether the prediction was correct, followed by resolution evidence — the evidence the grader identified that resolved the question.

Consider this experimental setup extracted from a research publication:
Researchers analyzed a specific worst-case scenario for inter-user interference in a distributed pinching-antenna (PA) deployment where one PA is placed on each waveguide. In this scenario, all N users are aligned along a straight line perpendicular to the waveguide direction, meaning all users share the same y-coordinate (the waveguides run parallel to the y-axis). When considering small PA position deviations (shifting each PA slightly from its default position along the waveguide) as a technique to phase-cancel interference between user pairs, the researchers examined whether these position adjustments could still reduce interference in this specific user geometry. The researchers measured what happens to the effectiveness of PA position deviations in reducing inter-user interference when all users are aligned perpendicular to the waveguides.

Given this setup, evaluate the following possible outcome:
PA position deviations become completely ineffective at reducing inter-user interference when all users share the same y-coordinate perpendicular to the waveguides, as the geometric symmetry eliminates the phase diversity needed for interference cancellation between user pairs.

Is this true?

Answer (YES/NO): YES